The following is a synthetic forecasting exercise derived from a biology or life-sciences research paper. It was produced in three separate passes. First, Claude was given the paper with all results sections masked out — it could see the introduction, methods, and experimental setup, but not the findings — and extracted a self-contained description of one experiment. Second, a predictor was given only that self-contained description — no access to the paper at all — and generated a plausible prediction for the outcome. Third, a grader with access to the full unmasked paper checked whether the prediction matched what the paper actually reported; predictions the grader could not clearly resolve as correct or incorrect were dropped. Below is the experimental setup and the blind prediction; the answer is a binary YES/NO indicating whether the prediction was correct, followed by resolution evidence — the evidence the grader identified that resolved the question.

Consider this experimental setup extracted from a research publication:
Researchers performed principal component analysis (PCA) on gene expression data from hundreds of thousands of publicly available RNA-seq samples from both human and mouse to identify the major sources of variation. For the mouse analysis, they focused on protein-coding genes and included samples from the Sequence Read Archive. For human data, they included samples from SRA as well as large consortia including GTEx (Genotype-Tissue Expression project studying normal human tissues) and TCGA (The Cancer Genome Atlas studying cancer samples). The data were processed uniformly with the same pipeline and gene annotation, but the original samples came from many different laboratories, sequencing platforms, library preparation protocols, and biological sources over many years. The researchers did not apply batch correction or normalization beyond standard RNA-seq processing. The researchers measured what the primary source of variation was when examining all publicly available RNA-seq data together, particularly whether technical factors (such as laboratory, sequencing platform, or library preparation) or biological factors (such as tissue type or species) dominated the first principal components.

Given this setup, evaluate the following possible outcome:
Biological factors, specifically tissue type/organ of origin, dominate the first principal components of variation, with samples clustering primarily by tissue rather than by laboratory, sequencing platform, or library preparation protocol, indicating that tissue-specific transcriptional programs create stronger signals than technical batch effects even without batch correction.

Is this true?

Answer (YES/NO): YES